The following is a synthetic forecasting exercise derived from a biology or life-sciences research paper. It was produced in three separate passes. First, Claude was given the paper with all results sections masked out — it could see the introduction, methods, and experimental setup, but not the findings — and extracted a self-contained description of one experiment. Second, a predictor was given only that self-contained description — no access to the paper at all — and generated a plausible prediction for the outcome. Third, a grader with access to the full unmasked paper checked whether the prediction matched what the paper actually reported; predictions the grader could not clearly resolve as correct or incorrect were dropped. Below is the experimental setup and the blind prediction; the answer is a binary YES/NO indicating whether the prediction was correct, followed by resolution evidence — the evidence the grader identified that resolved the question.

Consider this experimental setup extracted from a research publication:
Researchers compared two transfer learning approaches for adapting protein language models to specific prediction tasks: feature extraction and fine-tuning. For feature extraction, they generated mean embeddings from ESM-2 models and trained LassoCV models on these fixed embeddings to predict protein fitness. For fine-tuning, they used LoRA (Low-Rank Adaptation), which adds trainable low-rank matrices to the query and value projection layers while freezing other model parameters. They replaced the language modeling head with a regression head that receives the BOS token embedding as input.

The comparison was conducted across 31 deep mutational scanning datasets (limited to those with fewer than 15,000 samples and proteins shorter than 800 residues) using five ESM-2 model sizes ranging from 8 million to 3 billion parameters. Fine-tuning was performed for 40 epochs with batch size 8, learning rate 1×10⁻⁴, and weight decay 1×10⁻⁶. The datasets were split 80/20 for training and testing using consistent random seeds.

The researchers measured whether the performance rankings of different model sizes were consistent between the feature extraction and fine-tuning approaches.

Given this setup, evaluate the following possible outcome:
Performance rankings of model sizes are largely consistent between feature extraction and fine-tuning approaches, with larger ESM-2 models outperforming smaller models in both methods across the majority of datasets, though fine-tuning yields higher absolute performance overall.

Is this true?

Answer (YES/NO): NO